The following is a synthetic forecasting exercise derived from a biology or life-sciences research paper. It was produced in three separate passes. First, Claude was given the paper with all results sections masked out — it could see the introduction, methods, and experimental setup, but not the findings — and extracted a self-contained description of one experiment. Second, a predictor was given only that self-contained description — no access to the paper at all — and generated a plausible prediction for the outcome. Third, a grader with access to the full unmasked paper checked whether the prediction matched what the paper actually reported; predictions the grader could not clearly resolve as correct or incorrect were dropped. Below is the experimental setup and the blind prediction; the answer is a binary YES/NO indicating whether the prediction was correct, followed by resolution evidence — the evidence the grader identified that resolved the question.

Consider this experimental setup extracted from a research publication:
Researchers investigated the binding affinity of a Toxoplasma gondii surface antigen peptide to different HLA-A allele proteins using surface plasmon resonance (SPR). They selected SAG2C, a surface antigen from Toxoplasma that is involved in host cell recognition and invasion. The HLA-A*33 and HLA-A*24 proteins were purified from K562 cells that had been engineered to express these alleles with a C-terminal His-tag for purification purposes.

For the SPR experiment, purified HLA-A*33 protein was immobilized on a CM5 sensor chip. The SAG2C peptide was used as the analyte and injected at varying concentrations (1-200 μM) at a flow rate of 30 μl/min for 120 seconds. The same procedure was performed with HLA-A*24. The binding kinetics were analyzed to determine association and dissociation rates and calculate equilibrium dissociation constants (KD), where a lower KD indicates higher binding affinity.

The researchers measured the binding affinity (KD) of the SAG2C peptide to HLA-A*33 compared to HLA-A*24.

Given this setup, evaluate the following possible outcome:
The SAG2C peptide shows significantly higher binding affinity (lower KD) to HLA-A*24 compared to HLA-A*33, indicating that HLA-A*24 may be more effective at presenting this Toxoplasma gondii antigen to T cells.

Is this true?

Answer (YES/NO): NO